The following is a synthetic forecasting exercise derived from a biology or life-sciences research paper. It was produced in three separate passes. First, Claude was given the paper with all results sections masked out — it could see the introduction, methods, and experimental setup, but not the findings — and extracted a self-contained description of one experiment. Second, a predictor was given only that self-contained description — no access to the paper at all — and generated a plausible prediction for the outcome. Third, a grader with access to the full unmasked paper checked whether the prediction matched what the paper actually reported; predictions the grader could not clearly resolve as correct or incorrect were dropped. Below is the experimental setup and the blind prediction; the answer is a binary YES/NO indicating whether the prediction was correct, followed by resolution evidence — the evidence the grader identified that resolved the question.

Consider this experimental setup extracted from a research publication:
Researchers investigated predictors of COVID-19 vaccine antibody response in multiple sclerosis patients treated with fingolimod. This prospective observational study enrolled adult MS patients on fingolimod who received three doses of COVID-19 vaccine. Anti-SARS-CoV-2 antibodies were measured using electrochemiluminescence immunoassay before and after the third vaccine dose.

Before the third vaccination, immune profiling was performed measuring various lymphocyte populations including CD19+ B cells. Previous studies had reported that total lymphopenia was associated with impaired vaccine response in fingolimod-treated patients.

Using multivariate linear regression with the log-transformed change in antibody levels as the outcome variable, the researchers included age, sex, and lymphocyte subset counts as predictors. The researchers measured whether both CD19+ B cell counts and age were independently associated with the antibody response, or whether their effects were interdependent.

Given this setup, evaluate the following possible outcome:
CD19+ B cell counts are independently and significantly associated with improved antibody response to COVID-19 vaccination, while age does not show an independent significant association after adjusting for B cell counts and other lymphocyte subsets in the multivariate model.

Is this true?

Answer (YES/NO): NO